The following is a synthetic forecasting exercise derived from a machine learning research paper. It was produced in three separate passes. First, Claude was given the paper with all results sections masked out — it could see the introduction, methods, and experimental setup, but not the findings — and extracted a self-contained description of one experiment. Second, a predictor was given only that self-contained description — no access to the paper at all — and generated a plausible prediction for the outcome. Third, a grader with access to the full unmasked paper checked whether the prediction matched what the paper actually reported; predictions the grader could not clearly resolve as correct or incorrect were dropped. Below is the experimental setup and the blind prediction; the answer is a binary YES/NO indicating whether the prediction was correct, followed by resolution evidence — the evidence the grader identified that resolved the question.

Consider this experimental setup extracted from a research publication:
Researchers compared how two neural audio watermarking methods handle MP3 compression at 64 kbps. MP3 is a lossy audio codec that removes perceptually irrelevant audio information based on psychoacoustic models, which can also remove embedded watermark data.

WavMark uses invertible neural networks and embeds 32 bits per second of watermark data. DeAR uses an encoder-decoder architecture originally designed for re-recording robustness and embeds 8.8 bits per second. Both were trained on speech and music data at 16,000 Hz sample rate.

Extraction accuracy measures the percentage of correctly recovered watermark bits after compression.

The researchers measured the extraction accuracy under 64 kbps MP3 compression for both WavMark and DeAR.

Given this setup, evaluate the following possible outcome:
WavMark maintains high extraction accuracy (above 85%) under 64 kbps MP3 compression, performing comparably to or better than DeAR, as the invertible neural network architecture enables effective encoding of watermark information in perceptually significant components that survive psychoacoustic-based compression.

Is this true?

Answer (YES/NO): YES